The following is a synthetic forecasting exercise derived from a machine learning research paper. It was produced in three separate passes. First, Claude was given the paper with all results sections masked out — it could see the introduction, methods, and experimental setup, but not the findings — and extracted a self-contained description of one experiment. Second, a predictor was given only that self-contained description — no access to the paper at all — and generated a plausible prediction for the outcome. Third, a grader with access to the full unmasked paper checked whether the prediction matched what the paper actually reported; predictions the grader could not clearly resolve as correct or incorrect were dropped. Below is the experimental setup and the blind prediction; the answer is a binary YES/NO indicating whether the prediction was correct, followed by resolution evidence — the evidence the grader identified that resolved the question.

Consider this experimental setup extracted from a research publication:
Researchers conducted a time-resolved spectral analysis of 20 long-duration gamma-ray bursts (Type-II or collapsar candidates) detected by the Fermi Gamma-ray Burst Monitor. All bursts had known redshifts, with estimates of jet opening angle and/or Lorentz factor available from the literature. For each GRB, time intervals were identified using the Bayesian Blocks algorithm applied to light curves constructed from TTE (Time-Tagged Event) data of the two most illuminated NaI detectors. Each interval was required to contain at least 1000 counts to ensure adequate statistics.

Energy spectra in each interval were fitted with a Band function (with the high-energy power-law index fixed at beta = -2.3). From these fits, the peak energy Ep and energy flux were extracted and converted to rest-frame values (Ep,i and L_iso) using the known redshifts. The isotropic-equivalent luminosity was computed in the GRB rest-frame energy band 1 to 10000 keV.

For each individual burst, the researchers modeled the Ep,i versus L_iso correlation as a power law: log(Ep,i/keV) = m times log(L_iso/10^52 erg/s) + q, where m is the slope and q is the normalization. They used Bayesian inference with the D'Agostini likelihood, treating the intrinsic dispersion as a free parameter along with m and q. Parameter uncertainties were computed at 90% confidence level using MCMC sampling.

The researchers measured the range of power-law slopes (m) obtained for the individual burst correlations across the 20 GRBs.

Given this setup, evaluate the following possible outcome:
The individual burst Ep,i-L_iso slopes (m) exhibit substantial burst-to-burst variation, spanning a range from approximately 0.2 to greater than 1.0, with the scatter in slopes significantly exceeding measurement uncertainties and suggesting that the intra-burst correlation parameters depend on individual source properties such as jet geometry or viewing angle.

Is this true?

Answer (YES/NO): NO